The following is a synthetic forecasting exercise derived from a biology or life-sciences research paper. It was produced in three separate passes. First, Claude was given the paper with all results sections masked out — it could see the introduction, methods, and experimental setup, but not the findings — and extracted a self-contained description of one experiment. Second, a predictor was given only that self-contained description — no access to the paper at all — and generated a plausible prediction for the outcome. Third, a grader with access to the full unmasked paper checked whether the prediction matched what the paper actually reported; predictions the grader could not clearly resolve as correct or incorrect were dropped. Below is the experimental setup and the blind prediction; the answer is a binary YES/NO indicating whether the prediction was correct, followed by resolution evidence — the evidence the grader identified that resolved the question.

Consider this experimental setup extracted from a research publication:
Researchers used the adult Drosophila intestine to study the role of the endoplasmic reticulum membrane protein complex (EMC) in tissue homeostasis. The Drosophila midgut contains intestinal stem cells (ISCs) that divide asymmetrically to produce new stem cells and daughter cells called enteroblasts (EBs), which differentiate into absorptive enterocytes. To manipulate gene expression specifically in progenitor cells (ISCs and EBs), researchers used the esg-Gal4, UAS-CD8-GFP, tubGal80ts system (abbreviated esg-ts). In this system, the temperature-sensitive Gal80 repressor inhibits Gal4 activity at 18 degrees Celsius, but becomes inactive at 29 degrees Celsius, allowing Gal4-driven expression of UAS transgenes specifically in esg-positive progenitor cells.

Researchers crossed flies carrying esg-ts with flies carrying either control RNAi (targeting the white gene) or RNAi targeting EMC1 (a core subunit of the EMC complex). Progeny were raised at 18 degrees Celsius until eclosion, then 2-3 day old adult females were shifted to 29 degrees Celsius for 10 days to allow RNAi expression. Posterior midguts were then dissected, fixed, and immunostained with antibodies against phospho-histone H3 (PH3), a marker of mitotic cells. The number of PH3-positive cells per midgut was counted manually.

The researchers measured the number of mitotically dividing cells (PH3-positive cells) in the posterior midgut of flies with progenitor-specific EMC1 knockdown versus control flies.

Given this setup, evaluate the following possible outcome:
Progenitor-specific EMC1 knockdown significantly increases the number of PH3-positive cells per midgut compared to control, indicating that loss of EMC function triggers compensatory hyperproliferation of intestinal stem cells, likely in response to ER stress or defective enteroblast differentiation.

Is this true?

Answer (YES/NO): NO